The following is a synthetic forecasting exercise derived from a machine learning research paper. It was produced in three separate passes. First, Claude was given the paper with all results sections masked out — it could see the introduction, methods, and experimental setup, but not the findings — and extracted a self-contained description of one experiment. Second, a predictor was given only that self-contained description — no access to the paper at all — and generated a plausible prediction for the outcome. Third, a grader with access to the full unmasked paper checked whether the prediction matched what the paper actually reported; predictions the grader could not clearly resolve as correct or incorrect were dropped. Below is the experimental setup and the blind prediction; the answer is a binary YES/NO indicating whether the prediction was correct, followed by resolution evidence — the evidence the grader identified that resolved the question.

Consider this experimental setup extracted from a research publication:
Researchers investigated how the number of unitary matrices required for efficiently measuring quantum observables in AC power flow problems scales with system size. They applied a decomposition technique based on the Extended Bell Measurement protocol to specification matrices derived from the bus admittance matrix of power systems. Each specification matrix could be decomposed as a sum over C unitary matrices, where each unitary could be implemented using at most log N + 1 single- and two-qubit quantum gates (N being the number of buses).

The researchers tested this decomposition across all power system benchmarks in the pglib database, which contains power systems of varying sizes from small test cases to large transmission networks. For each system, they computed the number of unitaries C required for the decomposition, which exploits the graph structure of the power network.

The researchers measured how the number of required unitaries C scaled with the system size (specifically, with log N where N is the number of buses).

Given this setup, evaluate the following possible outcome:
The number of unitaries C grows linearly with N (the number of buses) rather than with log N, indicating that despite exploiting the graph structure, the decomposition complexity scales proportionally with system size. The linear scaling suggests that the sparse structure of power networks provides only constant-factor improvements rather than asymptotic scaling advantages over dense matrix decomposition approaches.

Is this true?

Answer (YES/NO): NO